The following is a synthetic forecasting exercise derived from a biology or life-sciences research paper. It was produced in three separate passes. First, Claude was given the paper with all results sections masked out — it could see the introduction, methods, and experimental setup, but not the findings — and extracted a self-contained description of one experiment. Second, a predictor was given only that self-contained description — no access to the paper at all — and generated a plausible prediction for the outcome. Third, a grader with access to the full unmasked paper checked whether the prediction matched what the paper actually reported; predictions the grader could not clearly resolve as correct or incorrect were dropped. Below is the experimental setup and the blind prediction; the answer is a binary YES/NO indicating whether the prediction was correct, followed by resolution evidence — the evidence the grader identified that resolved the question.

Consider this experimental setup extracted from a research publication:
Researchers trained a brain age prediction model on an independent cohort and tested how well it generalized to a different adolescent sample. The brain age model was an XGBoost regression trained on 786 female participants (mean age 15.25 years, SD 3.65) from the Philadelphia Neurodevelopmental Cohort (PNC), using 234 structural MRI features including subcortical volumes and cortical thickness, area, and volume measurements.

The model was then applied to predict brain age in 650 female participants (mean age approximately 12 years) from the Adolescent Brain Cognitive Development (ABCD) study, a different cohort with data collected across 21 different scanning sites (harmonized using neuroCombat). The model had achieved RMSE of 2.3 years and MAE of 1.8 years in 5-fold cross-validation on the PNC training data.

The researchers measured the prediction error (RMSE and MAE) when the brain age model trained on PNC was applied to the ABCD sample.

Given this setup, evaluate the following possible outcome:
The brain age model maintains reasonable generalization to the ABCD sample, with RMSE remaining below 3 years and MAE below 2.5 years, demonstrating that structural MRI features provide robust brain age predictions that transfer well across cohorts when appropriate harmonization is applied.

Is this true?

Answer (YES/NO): YES